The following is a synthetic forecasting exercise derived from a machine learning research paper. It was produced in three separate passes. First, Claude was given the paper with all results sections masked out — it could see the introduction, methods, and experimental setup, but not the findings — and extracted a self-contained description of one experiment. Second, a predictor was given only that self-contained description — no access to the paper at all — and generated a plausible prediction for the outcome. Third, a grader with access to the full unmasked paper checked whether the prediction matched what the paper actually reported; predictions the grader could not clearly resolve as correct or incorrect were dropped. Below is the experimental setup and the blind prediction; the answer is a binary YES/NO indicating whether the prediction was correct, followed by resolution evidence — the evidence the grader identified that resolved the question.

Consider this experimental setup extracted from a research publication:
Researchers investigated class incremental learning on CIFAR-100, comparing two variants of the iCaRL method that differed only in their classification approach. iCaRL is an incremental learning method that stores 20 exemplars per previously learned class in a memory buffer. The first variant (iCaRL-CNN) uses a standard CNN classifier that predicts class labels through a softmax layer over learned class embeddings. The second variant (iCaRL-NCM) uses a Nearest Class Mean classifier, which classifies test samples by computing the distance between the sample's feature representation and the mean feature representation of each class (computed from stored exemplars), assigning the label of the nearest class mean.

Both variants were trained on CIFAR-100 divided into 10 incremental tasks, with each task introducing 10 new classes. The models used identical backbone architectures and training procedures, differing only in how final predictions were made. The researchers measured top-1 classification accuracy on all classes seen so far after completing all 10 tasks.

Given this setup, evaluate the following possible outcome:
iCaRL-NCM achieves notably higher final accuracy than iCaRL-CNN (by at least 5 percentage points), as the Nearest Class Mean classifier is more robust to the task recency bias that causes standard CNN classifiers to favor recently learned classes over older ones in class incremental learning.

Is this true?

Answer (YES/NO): YES